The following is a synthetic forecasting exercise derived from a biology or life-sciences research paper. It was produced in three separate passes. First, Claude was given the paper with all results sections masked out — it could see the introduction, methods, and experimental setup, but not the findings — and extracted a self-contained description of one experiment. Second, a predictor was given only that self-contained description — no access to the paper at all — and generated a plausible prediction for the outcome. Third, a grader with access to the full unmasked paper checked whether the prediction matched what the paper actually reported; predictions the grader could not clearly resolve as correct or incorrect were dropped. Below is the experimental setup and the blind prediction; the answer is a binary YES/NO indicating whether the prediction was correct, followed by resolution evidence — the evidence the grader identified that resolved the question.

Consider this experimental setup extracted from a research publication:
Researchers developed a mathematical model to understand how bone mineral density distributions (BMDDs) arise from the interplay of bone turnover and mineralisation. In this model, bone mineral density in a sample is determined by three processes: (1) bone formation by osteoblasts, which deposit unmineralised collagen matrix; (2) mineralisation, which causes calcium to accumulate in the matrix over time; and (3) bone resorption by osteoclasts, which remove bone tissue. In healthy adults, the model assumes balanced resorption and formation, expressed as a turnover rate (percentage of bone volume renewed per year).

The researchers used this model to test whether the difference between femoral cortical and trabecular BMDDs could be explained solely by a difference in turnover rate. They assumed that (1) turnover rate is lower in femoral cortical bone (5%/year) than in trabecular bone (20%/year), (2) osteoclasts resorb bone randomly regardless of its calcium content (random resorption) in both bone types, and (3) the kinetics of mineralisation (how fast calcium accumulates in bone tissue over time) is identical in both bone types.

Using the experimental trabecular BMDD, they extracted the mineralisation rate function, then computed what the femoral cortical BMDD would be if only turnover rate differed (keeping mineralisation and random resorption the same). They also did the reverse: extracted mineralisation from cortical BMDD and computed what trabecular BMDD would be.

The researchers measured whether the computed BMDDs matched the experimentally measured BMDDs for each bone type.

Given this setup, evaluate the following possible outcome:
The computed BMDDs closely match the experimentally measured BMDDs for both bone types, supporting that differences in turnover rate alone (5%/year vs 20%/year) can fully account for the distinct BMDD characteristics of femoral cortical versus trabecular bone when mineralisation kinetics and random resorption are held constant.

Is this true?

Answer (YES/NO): NO